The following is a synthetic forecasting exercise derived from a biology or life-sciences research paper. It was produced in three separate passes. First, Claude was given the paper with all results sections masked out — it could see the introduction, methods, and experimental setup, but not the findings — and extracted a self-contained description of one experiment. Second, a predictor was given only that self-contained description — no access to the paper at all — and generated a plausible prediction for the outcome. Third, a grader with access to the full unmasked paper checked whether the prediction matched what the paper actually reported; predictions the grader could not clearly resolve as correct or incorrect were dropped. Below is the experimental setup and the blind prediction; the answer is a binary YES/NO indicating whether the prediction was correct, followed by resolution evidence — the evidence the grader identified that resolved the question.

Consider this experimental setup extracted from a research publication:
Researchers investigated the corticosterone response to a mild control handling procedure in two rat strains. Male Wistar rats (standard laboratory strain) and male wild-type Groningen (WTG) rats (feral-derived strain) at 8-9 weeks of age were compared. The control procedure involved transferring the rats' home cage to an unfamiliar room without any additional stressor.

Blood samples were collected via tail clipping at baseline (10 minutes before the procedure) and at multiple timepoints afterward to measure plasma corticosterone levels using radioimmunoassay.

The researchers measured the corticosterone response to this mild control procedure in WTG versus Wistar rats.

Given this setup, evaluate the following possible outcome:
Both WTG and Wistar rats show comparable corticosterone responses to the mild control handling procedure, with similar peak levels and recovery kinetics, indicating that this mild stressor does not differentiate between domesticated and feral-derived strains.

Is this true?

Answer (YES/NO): NO